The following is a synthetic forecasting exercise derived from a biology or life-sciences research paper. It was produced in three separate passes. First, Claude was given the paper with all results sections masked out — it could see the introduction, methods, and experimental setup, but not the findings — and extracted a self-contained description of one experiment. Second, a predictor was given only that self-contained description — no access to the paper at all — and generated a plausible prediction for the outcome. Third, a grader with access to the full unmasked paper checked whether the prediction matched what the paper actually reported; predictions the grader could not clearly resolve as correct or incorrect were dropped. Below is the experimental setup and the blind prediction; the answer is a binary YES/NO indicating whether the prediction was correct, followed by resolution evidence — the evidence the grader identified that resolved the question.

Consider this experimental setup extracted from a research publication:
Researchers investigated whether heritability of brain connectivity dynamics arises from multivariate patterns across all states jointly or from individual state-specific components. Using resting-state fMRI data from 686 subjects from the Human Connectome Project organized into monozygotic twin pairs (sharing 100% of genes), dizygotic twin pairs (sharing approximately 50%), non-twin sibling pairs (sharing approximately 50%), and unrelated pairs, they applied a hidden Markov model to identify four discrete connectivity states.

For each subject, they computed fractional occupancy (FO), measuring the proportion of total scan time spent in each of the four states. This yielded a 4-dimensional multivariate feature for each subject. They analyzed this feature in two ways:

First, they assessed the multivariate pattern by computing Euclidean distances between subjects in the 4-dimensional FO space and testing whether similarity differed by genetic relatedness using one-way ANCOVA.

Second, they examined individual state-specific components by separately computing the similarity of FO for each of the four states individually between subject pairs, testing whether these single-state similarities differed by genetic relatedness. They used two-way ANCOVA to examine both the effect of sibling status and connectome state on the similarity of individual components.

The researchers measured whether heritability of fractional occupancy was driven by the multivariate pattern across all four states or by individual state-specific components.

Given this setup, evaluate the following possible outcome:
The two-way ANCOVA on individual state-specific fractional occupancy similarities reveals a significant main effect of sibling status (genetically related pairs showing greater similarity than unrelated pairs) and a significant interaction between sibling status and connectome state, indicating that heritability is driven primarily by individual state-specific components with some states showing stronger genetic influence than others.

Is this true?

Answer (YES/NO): NO